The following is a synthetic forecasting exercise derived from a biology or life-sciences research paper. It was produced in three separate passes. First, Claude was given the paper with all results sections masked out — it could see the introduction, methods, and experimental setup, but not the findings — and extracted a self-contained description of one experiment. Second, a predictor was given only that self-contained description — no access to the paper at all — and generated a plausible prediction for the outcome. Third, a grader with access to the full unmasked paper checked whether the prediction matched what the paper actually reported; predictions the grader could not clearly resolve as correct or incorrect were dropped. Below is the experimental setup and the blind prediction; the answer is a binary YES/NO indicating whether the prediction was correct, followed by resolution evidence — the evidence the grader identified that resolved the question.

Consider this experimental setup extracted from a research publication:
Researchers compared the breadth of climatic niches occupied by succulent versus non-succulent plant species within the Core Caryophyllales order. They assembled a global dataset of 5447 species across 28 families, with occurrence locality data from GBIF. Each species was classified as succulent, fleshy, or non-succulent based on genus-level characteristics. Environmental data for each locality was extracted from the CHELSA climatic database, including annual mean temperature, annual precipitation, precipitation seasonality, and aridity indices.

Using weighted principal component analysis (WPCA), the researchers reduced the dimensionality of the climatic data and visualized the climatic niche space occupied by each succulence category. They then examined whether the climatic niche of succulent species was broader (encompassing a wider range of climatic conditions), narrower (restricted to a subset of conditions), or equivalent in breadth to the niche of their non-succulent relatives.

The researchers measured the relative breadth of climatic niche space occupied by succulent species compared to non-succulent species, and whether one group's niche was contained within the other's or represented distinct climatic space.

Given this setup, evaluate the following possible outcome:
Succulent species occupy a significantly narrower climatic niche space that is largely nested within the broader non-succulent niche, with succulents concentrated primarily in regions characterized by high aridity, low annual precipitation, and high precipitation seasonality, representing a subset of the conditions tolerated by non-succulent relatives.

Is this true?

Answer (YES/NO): NO